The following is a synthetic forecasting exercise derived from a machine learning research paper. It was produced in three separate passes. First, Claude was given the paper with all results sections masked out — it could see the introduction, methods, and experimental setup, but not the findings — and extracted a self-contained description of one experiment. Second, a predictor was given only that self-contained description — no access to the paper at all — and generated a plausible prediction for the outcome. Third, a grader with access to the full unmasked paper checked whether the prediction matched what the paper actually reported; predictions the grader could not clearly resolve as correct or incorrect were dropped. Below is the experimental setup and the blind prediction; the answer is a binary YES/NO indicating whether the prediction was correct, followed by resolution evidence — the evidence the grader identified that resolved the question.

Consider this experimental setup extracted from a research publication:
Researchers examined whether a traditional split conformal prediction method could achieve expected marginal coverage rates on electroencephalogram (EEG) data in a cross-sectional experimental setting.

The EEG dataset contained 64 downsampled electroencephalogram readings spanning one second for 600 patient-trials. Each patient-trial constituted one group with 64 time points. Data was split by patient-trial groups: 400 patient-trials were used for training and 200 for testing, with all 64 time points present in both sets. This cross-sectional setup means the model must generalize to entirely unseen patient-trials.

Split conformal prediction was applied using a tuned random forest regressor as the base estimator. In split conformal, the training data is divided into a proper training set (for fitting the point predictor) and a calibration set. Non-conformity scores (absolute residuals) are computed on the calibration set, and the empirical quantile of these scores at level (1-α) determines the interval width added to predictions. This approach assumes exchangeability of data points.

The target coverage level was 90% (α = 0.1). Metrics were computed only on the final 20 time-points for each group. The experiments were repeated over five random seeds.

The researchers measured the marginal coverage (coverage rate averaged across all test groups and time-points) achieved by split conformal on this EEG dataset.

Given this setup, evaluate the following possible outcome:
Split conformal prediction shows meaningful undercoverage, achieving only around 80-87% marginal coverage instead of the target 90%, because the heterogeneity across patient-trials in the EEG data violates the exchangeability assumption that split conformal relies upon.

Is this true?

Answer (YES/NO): NO